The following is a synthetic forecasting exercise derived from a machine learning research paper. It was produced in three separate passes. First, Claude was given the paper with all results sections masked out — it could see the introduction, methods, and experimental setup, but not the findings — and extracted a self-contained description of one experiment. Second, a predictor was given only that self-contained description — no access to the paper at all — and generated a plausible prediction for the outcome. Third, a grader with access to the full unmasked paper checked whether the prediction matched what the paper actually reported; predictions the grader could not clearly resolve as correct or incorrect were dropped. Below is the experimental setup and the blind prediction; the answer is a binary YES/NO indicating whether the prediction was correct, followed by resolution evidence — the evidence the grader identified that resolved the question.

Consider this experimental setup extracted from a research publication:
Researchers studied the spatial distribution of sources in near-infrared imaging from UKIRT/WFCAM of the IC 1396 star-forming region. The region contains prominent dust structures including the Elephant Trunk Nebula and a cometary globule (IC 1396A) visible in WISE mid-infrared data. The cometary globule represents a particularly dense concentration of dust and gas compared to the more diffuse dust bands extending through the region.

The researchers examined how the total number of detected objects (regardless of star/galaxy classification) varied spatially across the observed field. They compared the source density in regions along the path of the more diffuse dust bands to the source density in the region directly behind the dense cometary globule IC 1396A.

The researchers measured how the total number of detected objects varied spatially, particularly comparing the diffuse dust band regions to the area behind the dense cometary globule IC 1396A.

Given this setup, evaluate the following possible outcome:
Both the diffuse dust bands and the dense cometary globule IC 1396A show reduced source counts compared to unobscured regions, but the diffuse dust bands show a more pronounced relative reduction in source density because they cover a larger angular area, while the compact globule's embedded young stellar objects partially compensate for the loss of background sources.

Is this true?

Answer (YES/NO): NO